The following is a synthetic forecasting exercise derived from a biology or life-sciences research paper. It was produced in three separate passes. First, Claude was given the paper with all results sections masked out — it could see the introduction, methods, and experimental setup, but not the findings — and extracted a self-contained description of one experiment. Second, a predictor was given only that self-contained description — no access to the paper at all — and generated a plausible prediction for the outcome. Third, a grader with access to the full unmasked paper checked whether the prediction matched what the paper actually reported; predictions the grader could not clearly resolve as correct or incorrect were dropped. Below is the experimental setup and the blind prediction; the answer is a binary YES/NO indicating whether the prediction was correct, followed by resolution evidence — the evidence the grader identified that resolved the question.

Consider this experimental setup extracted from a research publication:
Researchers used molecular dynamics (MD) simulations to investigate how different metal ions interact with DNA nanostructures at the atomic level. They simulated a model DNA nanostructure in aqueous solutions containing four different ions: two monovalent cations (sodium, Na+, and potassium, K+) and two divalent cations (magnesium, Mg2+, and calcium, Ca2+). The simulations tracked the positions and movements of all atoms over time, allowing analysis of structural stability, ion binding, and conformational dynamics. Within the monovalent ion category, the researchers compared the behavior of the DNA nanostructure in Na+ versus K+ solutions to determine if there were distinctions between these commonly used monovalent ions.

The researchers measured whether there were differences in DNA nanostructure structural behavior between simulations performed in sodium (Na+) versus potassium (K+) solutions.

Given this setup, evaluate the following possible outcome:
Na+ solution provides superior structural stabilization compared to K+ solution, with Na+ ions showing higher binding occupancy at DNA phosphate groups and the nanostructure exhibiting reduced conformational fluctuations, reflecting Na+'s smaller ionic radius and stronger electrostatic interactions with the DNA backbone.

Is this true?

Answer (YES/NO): NO